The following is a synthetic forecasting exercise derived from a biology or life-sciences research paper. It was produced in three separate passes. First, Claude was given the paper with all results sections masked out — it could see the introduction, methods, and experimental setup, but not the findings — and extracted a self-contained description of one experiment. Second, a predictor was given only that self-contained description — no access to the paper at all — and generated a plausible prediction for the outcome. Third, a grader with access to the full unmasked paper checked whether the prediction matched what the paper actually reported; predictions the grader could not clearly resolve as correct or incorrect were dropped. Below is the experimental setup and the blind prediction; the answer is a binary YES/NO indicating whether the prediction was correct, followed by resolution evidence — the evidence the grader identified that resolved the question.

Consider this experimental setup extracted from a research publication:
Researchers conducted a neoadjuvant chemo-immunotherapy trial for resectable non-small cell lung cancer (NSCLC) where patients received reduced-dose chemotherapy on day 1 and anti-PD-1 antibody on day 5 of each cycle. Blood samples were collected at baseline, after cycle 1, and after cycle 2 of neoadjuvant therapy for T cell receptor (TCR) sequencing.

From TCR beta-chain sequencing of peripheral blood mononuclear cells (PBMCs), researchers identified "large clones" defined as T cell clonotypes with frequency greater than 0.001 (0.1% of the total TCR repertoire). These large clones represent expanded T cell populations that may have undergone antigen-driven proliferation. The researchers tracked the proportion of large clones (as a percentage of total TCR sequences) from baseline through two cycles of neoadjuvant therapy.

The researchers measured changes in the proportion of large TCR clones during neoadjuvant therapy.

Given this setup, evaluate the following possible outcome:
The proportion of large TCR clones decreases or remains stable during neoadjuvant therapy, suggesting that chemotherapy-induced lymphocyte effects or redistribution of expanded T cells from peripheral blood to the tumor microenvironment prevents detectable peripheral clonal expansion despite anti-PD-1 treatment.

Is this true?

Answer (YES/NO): NO